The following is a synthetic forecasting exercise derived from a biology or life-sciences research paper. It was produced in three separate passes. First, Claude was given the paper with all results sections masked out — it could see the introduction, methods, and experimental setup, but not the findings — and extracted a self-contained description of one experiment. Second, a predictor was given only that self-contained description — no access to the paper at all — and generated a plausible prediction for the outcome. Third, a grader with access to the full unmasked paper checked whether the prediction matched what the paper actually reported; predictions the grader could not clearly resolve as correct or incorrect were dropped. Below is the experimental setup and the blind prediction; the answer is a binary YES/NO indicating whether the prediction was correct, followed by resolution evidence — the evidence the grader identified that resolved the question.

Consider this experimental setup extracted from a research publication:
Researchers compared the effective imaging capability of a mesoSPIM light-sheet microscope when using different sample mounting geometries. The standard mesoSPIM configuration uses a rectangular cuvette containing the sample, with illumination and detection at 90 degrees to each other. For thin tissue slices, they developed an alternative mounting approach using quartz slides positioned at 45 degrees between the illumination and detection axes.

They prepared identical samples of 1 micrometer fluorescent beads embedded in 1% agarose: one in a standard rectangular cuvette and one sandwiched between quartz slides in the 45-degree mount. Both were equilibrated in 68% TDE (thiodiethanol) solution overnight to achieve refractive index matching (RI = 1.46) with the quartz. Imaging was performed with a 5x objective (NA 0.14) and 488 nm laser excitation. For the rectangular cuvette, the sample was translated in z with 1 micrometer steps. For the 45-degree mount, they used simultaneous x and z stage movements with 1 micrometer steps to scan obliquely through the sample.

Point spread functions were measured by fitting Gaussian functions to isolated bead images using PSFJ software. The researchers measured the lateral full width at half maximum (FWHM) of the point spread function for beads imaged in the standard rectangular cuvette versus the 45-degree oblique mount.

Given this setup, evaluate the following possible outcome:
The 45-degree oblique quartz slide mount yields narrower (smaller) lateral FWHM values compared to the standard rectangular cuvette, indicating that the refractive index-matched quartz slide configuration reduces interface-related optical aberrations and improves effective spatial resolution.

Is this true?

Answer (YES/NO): NO